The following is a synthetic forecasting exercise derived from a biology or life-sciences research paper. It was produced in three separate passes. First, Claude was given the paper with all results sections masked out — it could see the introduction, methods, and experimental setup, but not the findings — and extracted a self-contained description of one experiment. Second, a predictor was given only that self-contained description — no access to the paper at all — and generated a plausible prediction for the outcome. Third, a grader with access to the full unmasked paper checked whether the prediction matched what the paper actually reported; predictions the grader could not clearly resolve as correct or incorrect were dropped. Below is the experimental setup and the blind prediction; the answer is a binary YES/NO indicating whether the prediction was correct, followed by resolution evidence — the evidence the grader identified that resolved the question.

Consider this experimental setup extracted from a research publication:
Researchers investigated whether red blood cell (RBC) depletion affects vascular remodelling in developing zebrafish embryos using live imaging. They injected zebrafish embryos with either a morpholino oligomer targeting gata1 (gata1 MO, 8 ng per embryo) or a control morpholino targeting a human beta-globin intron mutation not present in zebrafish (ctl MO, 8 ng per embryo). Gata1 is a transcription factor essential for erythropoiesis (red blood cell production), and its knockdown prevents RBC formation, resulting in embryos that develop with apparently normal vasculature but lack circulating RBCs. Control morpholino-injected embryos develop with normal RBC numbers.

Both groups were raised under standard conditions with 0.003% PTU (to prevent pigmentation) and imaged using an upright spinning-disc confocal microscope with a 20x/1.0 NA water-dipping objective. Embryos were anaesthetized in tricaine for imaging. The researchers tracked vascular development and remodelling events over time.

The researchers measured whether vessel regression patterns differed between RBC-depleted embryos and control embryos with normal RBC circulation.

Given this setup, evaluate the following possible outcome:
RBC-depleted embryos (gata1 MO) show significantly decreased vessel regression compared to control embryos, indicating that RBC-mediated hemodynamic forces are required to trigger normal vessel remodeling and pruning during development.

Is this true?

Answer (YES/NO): YES